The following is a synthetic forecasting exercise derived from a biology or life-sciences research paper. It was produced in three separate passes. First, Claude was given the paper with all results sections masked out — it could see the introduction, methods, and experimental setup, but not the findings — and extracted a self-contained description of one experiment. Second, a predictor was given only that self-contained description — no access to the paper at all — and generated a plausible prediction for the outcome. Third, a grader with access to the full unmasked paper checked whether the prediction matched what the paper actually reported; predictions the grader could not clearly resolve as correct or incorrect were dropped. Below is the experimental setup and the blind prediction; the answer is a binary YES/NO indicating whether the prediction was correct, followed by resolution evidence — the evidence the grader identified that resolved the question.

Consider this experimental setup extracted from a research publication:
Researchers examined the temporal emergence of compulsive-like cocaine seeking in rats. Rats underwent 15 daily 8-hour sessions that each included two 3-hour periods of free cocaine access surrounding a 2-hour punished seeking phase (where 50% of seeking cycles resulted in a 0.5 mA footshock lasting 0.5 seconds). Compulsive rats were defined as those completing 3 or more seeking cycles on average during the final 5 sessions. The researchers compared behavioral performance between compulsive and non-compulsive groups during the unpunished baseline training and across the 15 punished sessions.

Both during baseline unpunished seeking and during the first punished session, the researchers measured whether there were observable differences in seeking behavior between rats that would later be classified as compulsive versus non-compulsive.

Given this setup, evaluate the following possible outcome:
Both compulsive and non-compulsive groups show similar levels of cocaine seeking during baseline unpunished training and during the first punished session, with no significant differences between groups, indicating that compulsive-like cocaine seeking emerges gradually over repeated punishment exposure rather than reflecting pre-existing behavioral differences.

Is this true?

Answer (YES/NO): YES